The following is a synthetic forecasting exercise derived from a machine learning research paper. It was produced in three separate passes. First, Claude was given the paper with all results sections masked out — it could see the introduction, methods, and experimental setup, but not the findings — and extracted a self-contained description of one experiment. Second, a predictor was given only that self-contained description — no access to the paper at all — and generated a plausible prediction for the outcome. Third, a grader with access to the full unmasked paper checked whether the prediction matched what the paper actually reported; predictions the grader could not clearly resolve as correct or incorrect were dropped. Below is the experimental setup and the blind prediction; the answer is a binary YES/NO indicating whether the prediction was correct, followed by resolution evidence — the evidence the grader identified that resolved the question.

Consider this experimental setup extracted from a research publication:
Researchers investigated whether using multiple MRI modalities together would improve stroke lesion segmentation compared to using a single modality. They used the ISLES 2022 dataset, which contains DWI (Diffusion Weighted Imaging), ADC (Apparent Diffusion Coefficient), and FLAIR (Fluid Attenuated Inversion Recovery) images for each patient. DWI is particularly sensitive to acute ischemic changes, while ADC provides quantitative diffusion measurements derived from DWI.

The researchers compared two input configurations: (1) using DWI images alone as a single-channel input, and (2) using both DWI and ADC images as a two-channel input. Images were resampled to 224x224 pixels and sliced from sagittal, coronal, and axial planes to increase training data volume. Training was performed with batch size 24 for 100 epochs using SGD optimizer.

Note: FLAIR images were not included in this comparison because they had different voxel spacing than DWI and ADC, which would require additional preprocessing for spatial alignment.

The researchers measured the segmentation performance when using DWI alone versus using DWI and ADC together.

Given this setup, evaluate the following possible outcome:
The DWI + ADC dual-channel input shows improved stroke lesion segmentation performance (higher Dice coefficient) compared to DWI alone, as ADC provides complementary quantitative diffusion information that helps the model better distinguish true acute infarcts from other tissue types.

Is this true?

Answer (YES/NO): NO